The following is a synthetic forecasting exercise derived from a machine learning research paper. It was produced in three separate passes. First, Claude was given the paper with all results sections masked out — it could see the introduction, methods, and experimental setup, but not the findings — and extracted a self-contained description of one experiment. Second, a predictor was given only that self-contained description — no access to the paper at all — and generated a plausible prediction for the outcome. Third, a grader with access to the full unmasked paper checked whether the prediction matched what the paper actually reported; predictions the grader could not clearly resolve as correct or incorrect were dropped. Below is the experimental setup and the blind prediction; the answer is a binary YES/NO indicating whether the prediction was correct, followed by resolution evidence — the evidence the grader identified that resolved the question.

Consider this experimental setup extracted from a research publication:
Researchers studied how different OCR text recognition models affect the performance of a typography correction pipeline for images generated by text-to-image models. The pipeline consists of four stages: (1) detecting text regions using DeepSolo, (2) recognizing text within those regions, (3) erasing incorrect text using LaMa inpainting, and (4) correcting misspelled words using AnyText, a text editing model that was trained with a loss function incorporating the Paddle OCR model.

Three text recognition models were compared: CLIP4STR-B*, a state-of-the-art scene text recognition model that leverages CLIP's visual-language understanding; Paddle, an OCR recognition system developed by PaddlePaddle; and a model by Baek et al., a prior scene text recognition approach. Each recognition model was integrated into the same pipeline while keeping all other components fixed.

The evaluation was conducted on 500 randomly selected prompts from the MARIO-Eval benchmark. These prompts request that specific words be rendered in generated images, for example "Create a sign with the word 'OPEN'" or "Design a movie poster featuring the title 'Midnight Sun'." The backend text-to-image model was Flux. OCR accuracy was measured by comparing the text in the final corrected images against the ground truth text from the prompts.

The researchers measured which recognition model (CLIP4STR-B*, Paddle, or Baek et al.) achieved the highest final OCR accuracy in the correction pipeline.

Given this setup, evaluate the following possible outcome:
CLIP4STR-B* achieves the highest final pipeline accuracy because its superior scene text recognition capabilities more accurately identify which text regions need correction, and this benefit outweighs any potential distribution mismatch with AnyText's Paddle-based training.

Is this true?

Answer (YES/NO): NO